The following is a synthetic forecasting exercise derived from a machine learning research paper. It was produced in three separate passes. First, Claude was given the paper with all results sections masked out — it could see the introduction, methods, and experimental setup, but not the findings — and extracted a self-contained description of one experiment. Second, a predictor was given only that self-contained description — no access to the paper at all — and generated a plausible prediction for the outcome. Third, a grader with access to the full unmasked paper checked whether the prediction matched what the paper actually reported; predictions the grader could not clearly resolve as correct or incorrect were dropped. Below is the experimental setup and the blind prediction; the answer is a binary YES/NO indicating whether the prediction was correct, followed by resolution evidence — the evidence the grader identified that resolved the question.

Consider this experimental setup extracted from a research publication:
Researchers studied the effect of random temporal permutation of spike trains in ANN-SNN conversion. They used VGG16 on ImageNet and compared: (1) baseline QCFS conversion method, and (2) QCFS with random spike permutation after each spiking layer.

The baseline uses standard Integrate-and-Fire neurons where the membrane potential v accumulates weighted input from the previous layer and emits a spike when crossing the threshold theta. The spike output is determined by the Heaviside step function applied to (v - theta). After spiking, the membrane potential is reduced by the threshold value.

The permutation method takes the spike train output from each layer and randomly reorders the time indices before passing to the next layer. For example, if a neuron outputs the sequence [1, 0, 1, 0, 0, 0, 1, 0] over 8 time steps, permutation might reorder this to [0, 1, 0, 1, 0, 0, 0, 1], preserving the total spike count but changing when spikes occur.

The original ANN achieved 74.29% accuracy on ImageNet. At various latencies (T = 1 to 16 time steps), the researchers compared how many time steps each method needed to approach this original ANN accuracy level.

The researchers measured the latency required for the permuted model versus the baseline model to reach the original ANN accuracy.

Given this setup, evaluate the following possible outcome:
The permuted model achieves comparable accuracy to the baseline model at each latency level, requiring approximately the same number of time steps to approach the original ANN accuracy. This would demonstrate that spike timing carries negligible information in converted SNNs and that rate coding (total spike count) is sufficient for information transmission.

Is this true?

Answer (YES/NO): NO